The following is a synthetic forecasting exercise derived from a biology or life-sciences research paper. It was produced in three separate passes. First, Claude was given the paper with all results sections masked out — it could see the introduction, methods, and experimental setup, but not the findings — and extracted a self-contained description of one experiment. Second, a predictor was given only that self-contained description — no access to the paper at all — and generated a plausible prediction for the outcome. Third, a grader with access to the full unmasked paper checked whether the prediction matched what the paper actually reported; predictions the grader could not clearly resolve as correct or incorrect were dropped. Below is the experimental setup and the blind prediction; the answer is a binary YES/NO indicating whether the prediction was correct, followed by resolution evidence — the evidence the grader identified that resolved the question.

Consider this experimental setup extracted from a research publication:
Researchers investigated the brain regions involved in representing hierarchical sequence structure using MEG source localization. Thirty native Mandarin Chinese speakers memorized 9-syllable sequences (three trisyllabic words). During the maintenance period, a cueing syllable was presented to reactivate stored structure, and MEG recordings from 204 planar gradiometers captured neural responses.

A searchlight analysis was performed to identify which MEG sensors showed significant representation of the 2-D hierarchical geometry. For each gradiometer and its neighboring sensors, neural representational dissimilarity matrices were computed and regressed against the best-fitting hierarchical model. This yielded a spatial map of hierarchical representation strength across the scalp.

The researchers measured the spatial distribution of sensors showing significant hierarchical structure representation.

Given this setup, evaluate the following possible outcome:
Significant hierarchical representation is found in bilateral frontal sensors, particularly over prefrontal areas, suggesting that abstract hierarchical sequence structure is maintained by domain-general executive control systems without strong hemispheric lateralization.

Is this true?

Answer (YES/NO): NO